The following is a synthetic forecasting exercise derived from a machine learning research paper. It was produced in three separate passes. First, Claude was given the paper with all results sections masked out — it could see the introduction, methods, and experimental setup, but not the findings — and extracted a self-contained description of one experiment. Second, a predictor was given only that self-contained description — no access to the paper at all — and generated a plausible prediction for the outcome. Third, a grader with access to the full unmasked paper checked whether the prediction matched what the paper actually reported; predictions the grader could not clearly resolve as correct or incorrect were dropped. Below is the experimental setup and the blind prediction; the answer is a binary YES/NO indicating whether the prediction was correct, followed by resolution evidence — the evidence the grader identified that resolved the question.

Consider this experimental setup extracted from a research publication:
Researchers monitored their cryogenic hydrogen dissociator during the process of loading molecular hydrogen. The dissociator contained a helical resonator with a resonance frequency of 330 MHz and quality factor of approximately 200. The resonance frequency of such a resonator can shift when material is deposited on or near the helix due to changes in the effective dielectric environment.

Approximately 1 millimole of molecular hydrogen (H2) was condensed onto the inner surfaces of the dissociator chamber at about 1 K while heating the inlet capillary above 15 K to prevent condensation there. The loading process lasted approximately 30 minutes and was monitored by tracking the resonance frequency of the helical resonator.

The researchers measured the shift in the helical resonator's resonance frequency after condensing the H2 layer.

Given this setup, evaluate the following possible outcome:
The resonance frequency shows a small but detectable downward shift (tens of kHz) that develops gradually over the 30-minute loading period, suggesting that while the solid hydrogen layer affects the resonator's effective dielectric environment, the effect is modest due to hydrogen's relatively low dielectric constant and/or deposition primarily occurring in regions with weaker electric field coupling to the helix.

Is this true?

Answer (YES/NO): NO